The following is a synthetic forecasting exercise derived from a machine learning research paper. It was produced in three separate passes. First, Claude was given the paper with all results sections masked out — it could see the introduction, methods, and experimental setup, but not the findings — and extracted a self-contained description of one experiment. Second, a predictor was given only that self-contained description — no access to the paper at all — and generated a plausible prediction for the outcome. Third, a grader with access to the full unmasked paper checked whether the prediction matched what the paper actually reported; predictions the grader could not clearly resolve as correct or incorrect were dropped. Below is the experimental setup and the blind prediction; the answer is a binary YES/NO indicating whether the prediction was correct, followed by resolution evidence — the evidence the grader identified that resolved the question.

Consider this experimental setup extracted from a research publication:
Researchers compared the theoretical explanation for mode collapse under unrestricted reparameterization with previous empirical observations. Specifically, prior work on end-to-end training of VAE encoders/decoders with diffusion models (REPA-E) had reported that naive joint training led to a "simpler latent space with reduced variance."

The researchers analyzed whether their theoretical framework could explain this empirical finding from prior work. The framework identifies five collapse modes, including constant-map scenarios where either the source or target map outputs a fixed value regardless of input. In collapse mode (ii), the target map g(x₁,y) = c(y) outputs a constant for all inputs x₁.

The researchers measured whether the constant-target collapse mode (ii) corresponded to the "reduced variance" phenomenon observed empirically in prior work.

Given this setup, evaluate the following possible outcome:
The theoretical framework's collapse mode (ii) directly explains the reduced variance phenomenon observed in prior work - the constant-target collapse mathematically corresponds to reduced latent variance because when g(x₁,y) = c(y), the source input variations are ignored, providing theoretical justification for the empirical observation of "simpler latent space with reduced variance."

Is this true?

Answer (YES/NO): NO